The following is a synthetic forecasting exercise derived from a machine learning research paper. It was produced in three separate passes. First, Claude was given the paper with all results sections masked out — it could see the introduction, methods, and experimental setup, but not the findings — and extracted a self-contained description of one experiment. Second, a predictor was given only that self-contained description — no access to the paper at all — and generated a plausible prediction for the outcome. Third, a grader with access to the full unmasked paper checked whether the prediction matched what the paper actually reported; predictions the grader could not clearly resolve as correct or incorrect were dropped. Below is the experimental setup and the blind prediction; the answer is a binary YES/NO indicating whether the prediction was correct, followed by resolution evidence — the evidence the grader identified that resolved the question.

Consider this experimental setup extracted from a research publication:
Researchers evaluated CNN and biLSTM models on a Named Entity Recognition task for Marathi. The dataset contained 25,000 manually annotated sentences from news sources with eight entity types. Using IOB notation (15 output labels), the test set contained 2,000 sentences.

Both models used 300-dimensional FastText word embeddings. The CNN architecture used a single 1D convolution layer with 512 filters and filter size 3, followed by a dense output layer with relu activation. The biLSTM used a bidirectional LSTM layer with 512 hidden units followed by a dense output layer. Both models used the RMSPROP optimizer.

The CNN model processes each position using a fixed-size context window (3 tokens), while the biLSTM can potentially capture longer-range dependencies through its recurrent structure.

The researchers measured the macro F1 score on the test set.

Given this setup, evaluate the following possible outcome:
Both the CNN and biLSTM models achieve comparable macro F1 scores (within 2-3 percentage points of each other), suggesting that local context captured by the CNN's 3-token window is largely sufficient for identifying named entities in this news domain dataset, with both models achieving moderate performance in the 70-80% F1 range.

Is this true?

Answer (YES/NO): YES